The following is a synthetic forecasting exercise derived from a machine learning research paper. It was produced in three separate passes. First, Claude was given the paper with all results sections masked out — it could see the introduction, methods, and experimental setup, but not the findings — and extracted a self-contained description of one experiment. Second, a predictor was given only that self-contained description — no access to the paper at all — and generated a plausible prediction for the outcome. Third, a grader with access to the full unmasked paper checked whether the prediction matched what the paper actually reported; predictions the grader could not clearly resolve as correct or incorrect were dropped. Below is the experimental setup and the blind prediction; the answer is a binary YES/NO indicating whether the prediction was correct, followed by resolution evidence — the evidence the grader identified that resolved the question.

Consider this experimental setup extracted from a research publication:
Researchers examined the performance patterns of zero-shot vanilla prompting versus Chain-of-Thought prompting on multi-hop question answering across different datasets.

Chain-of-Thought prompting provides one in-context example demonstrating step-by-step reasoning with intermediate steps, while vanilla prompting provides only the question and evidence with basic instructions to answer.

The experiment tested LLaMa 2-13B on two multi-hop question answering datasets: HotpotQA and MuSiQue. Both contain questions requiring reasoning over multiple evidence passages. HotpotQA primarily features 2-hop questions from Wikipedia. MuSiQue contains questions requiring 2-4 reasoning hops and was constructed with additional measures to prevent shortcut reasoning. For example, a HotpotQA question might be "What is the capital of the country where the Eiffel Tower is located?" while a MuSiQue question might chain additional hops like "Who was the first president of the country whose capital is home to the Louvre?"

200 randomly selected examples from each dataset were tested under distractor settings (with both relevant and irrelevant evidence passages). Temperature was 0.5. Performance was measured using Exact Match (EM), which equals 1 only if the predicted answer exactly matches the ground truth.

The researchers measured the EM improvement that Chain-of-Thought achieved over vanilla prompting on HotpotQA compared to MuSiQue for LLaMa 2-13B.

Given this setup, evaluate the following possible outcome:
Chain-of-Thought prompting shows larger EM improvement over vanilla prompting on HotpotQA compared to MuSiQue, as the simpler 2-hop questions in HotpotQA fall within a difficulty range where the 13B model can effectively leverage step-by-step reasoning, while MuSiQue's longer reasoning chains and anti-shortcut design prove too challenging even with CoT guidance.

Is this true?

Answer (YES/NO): YES